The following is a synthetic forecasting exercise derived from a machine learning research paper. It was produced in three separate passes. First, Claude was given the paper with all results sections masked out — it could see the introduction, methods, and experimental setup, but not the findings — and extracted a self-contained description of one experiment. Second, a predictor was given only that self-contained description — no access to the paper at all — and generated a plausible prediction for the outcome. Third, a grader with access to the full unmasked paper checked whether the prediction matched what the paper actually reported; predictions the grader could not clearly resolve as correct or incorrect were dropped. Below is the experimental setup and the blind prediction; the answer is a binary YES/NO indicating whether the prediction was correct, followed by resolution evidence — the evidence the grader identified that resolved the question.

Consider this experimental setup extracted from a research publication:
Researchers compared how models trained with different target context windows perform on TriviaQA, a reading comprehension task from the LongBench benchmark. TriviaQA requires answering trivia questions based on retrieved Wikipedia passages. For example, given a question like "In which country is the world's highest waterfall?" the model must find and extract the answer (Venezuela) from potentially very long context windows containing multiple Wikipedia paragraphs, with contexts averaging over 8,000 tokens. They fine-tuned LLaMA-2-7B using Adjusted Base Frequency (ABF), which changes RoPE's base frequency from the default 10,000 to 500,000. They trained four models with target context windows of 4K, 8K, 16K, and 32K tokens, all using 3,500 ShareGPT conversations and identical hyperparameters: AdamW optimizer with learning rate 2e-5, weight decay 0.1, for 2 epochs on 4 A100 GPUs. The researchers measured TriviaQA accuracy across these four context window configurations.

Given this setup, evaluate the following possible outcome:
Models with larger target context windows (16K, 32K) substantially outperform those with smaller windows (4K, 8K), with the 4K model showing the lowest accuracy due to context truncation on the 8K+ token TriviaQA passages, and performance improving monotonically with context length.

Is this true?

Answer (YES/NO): NO